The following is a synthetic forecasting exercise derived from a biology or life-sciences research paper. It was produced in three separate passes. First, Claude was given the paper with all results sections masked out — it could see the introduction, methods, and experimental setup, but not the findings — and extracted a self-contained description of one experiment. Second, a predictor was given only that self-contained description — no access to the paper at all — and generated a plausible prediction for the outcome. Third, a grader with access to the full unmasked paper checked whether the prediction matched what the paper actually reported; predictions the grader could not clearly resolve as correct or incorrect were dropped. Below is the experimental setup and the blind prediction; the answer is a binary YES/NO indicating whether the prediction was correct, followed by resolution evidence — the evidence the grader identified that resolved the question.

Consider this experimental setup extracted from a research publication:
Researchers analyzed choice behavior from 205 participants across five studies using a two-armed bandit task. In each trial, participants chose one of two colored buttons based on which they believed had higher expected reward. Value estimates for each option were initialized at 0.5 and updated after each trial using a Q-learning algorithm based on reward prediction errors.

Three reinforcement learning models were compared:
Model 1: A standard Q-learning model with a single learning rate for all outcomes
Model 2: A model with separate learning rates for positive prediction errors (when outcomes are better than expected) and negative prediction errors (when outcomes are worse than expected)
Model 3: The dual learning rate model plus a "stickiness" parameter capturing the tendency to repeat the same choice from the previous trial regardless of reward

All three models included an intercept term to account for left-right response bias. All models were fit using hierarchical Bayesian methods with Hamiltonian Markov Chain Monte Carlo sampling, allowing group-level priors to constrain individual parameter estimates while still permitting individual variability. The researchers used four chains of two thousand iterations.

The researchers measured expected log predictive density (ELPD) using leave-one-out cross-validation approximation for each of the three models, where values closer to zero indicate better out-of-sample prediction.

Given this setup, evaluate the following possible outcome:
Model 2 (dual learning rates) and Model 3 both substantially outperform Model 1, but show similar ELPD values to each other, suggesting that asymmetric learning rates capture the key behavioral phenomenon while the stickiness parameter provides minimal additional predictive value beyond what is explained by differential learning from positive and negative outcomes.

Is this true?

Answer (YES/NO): NO